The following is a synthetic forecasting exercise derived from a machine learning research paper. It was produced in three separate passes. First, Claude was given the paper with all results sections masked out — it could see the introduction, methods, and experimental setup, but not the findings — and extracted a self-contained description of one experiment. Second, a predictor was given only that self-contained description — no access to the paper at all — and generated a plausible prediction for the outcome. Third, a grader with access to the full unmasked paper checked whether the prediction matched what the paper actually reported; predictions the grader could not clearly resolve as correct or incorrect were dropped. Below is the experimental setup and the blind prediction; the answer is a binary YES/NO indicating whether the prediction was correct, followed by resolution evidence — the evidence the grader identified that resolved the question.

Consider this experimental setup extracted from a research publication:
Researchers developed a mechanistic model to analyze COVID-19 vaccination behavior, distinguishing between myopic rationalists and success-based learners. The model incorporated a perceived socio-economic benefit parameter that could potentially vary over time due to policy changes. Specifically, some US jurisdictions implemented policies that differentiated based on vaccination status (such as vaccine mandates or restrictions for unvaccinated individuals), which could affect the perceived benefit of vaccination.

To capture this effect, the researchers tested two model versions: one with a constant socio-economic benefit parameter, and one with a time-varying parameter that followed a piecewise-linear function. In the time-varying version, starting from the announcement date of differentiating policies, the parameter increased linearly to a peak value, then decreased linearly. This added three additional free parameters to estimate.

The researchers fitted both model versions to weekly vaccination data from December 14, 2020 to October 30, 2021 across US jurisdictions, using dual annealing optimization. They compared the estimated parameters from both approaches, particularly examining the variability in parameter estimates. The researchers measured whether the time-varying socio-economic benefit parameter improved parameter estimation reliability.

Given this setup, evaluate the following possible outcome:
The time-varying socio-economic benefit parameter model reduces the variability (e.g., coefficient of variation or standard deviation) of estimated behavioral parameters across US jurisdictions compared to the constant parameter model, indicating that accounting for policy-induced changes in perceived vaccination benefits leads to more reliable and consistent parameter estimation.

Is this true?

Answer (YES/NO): NO